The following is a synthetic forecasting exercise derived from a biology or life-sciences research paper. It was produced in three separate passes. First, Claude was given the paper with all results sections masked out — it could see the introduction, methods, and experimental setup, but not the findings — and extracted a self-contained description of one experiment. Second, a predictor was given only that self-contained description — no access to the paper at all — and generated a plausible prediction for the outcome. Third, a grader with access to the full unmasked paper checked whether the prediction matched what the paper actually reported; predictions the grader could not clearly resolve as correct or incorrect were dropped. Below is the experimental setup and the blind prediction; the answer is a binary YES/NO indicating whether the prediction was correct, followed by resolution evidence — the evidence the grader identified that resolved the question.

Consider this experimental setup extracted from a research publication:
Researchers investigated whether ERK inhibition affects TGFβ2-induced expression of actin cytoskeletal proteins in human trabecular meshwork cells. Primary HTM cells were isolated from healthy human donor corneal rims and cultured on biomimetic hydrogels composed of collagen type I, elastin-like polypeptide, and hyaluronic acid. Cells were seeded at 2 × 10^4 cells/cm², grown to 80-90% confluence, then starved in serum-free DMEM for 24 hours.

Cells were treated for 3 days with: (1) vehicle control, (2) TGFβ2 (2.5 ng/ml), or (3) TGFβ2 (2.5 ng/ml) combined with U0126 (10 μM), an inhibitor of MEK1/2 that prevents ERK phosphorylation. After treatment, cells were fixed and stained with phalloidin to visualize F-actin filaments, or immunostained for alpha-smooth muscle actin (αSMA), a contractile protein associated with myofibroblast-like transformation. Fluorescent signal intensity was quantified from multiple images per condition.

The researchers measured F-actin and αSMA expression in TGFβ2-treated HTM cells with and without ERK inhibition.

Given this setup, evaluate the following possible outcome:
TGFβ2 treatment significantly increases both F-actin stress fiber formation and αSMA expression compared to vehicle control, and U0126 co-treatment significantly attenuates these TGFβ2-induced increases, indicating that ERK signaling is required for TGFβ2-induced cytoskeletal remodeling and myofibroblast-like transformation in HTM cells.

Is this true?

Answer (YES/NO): NO